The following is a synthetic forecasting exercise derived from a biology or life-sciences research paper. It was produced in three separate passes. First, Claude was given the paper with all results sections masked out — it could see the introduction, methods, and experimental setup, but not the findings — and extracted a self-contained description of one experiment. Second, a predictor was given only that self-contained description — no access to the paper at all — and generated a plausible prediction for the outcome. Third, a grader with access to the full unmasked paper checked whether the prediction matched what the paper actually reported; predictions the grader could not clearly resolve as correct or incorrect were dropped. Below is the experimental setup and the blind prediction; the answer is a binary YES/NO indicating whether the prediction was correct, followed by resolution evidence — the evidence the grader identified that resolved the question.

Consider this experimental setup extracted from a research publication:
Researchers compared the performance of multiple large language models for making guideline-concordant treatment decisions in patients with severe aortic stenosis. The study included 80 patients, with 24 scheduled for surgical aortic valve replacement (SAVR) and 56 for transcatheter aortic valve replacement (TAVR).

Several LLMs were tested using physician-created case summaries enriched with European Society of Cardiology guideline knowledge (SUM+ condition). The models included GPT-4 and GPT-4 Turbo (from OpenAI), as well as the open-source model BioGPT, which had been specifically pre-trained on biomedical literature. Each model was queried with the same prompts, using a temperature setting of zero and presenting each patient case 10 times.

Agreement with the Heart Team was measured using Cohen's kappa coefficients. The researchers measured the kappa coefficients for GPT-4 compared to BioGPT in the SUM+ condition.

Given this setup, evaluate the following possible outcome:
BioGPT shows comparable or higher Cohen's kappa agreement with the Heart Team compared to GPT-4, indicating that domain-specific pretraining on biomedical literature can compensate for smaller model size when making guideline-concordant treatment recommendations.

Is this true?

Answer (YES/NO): NO